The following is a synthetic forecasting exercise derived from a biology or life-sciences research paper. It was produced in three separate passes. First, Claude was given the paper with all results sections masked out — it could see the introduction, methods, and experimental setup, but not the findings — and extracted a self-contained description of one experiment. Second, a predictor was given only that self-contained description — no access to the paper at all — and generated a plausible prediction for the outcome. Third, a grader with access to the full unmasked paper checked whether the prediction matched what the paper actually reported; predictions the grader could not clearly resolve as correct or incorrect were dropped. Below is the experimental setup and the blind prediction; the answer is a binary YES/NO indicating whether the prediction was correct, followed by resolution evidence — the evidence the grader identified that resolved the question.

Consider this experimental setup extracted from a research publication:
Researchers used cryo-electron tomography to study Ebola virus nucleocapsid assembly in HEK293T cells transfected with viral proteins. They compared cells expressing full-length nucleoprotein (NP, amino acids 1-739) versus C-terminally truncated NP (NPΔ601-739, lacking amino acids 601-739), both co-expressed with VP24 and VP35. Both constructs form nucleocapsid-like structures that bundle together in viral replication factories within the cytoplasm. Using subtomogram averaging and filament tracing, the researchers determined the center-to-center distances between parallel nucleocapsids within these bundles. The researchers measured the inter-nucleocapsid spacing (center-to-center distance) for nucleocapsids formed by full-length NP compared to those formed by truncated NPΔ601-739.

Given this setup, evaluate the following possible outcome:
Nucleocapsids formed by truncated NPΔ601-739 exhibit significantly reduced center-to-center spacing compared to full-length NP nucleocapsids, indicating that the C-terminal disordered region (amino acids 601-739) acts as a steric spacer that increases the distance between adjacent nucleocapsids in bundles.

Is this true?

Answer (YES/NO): YES